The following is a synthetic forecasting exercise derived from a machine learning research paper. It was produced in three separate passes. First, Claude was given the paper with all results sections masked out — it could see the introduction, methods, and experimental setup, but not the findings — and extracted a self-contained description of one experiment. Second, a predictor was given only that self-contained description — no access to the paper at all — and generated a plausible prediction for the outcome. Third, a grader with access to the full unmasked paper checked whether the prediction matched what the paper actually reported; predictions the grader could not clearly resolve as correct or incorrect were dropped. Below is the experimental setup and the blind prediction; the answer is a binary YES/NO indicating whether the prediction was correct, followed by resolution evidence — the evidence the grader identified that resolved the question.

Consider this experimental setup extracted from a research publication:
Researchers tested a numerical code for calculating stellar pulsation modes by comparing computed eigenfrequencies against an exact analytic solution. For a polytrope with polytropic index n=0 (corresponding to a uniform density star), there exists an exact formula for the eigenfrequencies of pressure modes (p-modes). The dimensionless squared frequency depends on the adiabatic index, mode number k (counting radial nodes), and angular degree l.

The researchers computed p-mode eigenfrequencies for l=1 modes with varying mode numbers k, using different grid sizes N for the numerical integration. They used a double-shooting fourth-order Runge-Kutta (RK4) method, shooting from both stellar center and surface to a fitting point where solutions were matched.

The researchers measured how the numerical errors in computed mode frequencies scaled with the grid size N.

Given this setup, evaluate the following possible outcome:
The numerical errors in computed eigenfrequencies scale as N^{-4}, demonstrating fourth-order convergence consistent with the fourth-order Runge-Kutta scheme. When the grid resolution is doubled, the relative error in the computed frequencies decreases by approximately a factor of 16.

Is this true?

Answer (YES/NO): YES